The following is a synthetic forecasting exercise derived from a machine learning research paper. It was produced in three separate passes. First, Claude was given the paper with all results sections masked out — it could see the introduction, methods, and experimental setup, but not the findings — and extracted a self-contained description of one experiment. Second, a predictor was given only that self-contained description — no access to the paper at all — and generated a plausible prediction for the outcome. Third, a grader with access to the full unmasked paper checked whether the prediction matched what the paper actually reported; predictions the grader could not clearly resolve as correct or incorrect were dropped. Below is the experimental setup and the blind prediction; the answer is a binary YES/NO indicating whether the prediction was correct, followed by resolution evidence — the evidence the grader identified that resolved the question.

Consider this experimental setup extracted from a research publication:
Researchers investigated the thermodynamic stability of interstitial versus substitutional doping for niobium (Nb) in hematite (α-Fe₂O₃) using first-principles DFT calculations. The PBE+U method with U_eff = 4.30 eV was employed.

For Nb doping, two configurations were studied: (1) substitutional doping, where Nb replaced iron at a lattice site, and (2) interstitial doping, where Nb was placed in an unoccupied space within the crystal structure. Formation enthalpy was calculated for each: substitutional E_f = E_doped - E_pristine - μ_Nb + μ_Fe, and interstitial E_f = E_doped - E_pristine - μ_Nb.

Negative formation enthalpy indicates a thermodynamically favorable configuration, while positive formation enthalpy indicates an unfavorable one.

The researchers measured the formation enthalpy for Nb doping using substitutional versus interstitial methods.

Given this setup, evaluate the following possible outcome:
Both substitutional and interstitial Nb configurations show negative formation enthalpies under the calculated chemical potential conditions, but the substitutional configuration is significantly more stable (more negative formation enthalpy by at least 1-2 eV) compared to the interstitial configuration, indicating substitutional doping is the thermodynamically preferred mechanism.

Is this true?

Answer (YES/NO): NO